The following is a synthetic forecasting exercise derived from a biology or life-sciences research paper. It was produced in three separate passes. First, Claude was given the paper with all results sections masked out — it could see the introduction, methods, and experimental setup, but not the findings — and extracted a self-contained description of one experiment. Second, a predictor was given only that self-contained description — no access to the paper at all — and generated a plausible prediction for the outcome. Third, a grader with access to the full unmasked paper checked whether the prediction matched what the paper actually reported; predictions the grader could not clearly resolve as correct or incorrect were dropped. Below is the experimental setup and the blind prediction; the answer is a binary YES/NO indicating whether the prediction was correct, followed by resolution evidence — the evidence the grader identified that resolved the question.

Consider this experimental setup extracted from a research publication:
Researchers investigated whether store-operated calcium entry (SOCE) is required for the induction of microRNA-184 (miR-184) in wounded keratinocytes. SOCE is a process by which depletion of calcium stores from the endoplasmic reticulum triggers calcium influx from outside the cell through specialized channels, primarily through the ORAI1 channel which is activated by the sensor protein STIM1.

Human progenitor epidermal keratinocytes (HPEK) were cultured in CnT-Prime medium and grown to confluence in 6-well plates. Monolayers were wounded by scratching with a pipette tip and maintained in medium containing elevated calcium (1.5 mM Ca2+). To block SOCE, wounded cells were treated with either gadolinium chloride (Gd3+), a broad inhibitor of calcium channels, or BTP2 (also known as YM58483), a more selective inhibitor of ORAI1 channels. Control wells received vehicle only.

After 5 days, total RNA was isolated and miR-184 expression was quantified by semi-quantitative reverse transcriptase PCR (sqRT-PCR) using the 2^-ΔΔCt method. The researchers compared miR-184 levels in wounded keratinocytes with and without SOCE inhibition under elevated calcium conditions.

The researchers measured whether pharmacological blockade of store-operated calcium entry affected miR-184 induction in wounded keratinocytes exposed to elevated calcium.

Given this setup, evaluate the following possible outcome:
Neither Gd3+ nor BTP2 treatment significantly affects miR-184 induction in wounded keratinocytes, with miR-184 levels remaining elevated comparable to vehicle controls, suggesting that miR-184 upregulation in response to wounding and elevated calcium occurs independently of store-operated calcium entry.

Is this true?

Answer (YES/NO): NO